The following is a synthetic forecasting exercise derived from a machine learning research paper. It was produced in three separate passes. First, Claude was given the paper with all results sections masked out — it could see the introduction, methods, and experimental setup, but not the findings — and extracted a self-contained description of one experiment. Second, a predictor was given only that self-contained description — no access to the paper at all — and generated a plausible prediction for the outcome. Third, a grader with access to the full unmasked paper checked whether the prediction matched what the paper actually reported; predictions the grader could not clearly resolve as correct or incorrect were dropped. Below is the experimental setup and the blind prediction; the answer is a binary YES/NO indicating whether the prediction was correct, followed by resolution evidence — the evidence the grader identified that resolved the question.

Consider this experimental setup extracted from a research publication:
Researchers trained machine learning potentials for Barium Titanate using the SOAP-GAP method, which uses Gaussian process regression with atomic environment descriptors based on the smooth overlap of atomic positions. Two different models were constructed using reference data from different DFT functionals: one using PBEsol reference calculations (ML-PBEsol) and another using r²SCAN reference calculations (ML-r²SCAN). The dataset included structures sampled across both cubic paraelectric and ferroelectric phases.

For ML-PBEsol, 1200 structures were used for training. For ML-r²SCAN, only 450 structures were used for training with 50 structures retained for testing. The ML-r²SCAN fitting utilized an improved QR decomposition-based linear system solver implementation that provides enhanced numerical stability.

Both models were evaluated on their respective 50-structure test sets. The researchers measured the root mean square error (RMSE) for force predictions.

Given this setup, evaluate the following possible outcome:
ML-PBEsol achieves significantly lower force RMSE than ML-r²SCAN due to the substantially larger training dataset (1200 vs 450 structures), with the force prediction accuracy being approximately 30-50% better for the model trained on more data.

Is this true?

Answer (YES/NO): NO